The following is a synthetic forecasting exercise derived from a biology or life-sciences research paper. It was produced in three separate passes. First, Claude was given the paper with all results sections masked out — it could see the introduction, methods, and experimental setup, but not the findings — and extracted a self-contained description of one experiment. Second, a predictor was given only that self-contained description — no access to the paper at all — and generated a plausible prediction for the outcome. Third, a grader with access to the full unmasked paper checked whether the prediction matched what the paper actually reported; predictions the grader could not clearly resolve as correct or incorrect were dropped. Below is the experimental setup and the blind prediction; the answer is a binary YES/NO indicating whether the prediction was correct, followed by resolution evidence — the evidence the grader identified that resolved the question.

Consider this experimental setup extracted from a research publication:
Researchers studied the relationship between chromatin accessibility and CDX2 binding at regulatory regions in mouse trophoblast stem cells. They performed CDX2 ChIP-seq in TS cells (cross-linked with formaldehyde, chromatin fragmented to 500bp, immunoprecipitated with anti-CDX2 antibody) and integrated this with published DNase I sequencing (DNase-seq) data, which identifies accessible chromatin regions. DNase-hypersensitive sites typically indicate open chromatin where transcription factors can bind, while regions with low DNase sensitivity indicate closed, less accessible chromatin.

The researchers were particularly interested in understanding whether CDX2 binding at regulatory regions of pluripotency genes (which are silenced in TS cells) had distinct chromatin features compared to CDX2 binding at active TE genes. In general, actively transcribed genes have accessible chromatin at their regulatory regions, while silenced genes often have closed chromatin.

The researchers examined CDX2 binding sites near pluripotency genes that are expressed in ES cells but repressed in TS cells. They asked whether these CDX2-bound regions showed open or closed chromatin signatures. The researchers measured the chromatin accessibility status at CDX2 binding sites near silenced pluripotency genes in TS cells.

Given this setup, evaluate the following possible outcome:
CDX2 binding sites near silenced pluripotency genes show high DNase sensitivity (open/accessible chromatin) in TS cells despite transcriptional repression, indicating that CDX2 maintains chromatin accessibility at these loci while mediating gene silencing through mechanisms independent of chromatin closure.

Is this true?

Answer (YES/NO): YES